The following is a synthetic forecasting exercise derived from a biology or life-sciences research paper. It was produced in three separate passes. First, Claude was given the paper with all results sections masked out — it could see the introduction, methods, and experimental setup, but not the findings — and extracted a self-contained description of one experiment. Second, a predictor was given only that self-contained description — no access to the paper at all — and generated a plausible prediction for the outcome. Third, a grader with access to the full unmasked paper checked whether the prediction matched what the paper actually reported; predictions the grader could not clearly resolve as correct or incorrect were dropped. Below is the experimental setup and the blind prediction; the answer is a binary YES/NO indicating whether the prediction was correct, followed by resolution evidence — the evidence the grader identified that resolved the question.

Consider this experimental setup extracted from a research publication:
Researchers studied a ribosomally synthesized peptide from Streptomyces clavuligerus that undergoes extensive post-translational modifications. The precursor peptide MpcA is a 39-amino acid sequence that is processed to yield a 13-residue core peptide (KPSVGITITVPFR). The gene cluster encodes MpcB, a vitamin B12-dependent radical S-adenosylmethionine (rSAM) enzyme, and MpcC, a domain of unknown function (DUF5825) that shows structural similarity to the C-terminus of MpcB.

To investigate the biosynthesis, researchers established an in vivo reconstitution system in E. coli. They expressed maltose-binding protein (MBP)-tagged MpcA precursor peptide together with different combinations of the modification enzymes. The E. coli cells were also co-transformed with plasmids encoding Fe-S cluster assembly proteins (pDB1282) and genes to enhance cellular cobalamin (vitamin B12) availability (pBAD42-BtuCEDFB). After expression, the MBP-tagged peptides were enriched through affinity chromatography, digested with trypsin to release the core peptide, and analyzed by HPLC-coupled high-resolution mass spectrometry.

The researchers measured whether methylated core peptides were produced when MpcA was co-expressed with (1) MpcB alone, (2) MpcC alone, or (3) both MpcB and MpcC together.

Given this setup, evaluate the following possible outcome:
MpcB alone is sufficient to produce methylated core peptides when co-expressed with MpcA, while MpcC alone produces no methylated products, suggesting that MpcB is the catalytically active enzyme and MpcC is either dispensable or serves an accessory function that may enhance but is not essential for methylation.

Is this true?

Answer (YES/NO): NO